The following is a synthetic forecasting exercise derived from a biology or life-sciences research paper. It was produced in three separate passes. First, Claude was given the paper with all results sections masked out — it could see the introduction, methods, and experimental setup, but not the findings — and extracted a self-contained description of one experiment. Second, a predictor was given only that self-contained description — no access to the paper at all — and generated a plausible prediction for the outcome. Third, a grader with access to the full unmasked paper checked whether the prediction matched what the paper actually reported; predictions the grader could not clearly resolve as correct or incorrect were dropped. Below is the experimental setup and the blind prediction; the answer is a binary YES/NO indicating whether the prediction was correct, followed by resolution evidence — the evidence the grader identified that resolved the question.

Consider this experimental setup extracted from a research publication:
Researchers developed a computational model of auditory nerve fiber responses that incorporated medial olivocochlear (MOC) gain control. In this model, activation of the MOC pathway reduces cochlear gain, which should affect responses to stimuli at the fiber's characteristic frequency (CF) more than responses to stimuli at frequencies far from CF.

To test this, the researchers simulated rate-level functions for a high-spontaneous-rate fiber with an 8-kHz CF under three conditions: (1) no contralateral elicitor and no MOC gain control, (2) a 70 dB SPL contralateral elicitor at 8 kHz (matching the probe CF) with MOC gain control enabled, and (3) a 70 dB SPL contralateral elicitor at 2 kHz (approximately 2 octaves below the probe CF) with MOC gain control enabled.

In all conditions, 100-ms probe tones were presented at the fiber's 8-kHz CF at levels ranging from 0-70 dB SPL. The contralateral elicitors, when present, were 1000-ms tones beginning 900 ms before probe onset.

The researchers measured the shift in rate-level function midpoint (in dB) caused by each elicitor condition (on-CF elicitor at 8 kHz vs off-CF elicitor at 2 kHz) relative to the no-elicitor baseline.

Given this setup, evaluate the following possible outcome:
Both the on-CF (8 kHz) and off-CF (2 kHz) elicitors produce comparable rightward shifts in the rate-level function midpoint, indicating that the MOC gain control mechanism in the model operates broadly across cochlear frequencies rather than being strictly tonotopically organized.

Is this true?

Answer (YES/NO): NO